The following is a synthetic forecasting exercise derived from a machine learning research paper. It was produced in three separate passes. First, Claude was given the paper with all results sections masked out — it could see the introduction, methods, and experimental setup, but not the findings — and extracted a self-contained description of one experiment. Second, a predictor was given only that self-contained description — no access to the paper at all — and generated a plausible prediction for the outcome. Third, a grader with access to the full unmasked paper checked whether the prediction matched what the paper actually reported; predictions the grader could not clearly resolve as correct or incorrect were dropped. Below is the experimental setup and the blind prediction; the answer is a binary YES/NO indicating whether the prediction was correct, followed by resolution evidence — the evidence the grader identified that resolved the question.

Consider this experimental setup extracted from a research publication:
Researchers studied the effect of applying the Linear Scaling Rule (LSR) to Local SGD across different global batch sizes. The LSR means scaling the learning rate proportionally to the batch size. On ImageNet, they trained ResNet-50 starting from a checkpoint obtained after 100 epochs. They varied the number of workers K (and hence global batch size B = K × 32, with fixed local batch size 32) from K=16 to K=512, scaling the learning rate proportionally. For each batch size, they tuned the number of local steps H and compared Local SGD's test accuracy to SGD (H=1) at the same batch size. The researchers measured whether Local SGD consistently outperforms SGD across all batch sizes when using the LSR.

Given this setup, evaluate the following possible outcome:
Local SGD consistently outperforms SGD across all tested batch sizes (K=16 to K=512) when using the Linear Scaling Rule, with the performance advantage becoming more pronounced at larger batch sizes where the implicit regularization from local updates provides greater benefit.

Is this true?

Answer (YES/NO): NO